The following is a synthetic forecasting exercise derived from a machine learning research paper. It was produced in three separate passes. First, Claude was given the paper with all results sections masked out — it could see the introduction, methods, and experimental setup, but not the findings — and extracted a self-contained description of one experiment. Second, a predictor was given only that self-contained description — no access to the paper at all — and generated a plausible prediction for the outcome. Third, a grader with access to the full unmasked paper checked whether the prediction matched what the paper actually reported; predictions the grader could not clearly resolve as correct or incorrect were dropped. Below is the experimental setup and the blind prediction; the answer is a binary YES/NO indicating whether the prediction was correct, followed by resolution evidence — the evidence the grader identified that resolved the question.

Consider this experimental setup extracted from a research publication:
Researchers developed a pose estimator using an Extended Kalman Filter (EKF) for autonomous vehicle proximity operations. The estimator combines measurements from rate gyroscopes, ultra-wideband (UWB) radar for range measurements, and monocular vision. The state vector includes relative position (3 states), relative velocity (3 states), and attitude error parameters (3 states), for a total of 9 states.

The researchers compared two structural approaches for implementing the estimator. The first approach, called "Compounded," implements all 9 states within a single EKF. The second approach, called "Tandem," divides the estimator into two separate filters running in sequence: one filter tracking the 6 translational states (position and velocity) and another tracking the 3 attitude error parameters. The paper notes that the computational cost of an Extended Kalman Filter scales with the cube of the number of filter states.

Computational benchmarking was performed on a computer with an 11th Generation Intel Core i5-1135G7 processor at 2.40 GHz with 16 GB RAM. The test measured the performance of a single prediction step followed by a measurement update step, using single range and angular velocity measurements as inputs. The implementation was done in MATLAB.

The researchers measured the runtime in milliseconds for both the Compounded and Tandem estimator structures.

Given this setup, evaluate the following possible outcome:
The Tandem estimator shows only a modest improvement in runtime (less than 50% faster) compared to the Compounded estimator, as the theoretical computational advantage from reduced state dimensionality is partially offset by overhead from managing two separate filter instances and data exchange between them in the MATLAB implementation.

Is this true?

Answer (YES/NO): NO